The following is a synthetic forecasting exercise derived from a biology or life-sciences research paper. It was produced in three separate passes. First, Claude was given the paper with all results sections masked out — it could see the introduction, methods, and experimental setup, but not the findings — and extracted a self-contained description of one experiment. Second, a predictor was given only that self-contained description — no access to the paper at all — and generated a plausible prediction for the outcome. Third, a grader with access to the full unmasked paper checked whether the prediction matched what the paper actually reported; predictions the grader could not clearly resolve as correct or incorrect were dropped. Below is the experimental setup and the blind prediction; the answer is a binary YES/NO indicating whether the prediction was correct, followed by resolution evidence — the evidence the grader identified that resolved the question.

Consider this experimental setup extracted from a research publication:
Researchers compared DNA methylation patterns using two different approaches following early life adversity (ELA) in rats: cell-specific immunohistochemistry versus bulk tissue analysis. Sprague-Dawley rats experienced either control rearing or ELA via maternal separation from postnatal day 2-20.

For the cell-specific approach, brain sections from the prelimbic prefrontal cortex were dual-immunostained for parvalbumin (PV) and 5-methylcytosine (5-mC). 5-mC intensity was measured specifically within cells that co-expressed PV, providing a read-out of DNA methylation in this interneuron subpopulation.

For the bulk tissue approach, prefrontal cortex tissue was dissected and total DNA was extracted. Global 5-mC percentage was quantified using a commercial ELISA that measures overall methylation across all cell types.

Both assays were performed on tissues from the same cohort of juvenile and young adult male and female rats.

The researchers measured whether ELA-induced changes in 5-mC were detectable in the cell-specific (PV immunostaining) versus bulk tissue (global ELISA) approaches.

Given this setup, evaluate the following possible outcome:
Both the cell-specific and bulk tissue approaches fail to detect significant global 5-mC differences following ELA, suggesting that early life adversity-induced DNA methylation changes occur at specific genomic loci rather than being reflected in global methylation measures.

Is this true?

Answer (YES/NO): NO